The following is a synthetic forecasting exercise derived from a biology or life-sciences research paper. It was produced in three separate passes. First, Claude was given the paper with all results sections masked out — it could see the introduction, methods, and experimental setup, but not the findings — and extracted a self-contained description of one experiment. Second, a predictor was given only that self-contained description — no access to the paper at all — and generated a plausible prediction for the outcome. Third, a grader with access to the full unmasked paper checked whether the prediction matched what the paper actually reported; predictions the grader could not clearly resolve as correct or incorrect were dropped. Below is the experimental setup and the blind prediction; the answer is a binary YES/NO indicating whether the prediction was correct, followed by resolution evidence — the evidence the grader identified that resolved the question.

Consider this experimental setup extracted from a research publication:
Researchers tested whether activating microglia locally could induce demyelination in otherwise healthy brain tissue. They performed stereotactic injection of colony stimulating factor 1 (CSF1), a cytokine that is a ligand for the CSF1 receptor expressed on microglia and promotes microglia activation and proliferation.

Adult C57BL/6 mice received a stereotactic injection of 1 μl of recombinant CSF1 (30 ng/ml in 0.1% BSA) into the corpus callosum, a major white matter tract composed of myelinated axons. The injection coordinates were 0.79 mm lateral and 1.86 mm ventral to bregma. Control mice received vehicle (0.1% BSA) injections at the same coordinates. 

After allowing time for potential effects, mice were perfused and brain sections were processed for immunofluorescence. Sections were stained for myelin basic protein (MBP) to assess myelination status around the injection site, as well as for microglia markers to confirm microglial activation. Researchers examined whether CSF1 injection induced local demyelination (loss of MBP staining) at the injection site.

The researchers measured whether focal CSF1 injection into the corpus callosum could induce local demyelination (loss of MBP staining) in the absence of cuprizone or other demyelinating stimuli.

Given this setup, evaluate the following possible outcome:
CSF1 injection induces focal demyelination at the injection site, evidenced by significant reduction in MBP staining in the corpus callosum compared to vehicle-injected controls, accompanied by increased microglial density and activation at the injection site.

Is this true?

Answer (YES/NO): YES